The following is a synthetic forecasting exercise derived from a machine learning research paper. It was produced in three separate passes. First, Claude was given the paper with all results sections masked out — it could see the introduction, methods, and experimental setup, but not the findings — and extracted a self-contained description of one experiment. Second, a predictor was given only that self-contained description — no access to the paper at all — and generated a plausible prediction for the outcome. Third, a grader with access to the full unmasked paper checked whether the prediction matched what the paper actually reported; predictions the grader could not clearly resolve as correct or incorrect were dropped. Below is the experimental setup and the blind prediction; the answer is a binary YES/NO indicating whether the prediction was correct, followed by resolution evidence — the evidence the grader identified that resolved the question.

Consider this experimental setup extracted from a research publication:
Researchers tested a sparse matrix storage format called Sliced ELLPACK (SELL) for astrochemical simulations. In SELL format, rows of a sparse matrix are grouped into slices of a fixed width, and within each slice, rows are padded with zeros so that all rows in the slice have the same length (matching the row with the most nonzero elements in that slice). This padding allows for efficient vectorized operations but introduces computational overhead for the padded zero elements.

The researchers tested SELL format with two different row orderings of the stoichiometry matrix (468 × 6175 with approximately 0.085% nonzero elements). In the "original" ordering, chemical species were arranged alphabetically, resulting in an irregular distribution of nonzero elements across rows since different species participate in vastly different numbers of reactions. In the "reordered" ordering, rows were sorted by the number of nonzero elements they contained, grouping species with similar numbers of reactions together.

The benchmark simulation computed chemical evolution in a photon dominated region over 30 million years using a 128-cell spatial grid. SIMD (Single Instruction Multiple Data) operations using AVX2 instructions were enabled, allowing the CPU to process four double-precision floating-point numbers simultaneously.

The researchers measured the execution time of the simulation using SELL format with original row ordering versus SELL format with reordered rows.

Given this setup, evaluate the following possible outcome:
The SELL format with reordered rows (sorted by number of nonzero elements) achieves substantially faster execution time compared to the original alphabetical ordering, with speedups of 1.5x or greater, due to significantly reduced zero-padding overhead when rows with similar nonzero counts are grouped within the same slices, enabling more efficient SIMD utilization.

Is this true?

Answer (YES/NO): NO